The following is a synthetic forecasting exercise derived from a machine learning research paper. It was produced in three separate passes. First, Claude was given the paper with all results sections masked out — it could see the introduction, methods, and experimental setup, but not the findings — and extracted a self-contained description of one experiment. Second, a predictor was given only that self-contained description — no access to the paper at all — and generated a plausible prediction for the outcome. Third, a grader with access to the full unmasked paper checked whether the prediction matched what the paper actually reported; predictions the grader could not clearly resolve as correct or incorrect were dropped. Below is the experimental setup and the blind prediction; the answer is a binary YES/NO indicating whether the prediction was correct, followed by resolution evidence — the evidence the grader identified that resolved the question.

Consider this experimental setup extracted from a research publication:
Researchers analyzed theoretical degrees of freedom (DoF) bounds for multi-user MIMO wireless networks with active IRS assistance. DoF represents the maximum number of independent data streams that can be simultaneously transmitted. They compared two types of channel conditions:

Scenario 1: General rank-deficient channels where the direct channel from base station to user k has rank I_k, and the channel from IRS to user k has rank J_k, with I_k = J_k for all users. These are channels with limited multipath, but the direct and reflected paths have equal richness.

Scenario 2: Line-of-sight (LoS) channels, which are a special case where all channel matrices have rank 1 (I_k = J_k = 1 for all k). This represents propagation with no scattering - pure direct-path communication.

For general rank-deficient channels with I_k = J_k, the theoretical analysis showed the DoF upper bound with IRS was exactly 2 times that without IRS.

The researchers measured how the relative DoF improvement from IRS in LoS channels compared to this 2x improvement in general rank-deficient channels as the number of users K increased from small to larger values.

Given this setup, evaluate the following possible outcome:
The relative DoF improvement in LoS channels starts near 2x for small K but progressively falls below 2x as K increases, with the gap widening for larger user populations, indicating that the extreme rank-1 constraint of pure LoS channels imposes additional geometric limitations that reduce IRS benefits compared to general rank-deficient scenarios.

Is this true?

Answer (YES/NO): YES